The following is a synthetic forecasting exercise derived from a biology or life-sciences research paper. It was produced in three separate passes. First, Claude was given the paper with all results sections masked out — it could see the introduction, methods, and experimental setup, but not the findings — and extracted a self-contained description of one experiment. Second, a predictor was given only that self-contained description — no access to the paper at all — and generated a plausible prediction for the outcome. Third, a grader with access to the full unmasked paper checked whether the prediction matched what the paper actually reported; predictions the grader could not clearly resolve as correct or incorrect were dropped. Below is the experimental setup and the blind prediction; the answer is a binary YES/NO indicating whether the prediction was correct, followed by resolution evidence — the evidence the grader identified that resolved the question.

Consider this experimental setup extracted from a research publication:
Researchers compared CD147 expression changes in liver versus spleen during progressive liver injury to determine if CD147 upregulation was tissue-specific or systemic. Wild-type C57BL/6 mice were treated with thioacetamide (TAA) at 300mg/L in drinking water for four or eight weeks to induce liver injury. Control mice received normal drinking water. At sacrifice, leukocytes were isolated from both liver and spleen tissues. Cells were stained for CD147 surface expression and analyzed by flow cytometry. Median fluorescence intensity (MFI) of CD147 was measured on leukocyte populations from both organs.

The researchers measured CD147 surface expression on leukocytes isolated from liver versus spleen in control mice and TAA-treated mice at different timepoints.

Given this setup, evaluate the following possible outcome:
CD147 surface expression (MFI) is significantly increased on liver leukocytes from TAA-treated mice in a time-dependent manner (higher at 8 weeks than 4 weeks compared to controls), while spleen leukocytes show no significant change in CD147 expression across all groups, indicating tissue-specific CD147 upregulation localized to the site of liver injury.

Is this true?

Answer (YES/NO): YES